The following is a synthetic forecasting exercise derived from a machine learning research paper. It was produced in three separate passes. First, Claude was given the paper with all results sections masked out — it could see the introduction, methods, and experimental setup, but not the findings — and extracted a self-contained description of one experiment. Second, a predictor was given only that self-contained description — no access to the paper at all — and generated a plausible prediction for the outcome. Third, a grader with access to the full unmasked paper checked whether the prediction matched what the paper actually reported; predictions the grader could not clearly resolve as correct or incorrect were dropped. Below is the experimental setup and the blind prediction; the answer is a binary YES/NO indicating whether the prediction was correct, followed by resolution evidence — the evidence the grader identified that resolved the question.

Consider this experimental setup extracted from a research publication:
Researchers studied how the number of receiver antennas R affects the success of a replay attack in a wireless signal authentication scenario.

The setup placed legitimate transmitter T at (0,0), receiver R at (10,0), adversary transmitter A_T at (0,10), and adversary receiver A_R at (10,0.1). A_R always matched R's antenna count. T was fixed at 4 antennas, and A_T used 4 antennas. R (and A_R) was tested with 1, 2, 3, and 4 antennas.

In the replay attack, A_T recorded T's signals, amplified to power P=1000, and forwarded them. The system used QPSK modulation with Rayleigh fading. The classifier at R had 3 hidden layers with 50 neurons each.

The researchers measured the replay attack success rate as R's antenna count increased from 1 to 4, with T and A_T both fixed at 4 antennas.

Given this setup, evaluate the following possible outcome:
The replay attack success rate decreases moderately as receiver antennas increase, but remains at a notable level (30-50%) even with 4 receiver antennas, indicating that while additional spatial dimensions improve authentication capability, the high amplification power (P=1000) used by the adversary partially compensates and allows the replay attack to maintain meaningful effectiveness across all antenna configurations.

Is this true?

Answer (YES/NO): NO